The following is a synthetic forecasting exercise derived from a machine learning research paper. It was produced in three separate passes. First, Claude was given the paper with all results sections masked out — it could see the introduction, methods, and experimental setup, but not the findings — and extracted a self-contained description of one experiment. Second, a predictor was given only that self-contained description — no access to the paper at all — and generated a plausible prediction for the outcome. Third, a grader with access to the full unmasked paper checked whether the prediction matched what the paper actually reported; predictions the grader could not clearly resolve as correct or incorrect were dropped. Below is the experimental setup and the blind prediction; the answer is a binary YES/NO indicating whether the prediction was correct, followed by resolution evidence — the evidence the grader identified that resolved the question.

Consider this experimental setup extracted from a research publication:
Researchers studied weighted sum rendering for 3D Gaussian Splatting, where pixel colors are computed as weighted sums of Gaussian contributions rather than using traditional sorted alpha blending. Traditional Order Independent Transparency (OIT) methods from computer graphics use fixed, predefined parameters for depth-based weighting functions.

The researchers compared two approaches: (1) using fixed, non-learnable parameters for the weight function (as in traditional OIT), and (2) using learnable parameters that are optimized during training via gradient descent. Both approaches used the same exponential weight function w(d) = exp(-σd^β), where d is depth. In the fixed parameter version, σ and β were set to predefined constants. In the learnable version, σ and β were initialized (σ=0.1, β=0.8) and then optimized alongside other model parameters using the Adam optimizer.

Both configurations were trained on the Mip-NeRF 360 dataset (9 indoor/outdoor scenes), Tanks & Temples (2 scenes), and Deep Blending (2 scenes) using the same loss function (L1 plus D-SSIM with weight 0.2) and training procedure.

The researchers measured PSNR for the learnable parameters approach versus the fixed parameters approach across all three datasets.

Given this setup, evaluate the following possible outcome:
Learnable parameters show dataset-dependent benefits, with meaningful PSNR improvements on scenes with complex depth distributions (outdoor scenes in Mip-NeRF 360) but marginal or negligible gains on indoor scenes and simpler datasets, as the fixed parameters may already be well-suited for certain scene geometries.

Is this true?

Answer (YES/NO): NO